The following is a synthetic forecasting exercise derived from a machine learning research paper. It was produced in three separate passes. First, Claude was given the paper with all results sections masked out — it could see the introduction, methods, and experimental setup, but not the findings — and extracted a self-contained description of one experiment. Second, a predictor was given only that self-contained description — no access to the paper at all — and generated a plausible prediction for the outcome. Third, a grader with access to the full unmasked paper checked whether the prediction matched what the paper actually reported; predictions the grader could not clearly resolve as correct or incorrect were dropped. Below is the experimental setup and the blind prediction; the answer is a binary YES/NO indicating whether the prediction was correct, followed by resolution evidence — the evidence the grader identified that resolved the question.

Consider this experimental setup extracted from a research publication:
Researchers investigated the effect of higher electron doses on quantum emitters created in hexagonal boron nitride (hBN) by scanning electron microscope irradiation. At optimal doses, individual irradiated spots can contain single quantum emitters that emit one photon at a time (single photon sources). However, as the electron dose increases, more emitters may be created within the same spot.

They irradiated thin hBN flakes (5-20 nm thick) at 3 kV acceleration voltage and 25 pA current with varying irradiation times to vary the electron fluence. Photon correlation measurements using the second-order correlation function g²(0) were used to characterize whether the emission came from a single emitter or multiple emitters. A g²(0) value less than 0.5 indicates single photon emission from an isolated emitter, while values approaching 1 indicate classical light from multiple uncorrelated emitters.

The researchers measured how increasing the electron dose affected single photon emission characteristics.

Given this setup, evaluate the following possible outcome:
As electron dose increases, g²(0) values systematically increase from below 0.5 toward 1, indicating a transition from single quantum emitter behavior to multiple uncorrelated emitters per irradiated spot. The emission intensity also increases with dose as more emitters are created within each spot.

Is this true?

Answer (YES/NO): YES